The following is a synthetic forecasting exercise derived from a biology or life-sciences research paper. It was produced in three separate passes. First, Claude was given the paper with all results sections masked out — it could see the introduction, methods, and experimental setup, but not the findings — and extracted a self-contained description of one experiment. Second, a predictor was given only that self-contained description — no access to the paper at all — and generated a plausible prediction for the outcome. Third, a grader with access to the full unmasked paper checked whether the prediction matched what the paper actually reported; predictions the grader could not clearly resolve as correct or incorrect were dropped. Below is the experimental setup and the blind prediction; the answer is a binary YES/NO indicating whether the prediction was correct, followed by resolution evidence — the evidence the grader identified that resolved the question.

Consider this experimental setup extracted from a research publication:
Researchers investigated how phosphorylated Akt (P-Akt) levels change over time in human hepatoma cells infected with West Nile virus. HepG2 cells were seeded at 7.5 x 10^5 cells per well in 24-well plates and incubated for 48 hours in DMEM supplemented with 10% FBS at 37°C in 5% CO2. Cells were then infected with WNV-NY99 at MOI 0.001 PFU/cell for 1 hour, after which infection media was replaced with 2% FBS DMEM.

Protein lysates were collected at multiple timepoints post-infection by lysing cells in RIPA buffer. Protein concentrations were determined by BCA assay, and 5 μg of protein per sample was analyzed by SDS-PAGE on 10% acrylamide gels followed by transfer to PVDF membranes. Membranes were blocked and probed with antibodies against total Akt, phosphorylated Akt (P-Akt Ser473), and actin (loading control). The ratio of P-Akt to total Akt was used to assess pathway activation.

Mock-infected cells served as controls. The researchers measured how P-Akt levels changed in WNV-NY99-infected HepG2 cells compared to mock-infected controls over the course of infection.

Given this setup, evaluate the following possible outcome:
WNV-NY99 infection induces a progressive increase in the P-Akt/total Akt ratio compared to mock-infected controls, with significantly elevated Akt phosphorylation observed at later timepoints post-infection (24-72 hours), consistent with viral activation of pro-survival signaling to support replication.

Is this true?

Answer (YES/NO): NO